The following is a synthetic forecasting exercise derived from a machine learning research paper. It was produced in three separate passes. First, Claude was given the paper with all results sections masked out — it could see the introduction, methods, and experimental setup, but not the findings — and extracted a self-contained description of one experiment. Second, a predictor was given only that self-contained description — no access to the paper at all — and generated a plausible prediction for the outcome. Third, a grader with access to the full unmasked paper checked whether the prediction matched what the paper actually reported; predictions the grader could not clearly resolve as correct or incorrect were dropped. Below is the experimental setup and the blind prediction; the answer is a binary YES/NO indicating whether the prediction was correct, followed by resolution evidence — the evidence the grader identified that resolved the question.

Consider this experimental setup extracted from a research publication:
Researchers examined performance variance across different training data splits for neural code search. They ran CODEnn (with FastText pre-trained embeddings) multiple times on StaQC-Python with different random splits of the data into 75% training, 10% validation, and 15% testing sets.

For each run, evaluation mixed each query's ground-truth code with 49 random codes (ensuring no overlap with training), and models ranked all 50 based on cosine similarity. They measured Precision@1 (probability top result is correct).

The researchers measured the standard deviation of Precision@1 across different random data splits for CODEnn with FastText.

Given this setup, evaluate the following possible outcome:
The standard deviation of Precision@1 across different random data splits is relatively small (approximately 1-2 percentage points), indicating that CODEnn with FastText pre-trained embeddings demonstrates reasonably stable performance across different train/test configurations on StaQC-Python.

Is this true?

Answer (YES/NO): NO